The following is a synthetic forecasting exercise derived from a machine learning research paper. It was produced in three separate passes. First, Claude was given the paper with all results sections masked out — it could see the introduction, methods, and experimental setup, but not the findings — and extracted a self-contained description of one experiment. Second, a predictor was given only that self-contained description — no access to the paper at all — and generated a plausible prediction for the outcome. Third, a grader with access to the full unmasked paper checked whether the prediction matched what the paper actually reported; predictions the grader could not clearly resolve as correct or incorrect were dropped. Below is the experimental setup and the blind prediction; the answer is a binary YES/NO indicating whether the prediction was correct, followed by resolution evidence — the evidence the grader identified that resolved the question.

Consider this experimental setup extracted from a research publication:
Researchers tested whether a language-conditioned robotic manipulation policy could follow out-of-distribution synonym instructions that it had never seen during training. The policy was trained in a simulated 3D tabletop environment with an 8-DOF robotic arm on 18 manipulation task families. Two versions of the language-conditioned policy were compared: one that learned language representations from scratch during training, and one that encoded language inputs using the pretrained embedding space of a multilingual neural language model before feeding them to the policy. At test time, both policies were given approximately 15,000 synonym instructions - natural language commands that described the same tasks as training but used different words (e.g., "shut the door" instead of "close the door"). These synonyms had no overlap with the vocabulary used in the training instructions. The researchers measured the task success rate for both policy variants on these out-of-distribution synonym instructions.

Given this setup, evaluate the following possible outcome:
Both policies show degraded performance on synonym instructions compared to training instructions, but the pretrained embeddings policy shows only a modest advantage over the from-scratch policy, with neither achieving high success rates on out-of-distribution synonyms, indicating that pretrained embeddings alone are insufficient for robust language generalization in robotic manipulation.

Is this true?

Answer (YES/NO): NO